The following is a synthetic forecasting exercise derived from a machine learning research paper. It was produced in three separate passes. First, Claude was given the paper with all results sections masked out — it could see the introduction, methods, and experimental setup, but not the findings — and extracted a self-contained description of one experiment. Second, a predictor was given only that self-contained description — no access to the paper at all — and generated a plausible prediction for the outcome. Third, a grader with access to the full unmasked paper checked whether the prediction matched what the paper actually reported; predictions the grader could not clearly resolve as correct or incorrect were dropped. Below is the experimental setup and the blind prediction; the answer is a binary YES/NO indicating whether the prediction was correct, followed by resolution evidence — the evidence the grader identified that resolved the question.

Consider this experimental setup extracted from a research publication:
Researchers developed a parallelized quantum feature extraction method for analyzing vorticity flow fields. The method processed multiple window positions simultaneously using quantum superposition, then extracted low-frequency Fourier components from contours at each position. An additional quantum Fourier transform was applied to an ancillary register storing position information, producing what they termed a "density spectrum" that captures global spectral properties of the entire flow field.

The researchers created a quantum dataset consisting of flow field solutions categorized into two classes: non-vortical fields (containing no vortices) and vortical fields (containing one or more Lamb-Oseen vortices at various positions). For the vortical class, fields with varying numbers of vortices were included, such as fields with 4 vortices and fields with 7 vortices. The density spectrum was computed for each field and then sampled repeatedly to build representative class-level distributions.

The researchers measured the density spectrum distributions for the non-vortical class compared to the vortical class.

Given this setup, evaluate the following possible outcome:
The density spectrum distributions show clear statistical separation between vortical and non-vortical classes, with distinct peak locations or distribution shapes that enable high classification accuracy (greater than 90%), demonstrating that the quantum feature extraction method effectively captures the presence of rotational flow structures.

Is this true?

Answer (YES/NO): YES